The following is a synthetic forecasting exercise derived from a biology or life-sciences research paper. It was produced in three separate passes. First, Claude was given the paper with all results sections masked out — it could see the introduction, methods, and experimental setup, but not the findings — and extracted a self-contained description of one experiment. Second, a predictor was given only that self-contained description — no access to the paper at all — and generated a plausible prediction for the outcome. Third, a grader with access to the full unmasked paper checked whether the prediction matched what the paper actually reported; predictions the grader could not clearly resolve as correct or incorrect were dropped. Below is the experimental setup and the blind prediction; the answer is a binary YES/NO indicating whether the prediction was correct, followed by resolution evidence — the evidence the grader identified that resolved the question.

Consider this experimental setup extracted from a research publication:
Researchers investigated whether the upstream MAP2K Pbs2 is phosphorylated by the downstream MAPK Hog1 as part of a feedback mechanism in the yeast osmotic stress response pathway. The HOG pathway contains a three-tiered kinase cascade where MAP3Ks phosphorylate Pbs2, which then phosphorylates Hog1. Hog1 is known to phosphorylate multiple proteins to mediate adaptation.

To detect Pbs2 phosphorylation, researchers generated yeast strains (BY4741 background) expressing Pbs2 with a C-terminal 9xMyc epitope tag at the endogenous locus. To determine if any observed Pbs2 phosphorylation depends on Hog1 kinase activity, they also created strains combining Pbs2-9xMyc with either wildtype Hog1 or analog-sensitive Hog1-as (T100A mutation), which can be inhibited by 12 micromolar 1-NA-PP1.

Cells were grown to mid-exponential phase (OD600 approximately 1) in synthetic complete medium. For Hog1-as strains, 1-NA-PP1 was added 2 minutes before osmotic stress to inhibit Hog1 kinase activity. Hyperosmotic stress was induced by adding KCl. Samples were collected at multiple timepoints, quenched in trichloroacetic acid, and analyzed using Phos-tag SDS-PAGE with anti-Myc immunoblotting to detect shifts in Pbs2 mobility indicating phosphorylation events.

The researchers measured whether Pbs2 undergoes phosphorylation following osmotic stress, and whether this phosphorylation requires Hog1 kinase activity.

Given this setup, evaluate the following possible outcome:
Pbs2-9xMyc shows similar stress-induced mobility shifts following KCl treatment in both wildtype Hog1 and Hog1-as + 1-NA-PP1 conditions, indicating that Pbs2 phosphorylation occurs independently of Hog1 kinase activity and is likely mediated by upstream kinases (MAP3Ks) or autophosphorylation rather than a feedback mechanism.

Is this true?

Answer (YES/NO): YES